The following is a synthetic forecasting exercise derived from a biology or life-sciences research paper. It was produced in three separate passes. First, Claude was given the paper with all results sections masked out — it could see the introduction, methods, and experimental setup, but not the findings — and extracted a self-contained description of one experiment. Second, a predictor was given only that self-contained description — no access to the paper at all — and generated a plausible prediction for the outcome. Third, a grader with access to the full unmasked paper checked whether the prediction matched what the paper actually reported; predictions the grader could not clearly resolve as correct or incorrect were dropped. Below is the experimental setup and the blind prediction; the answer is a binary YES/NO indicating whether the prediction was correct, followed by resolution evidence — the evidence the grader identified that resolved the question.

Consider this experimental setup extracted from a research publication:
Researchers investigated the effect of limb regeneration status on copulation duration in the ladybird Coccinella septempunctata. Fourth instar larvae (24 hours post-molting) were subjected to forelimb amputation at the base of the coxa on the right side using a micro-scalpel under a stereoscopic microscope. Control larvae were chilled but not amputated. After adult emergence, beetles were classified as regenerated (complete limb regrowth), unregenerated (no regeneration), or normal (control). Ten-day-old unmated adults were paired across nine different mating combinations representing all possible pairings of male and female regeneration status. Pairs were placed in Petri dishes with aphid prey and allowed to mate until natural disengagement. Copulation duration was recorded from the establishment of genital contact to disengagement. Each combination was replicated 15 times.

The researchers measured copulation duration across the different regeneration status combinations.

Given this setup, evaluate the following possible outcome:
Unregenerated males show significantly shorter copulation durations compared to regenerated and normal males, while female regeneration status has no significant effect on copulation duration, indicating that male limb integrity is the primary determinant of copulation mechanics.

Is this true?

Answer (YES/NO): NO